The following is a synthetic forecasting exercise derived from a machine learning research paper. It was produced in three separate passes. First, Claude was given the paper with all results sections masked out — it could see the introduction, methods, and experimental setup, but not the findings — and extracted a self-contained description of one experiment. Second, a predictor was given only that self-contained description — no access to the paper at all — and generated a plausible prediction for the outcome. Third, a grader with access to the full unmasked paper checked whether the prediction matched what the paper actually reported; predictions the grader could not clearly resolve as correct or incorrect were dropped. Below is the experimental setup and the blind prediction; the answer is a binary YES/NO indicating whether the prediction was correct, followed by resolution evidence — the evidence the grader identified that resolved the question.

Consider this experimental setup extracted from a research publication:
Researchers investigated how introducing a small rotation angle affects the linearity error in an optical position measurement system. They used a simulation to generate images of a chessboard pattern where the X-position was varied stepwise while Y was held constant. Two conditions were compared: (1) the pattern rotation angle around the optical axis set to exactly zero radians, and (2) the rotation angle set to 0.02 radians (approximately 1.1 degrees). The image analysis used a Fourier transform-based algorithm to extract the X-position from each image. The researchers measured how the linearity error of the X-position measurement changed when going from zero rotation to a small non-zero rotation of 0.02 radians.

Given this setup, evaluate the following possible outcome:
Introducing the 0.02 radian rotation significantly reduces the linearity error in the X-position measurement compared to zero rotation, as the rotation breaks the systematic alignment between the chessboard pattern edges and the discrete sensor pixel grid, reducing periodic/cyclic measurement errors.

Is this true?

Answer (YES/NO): YES